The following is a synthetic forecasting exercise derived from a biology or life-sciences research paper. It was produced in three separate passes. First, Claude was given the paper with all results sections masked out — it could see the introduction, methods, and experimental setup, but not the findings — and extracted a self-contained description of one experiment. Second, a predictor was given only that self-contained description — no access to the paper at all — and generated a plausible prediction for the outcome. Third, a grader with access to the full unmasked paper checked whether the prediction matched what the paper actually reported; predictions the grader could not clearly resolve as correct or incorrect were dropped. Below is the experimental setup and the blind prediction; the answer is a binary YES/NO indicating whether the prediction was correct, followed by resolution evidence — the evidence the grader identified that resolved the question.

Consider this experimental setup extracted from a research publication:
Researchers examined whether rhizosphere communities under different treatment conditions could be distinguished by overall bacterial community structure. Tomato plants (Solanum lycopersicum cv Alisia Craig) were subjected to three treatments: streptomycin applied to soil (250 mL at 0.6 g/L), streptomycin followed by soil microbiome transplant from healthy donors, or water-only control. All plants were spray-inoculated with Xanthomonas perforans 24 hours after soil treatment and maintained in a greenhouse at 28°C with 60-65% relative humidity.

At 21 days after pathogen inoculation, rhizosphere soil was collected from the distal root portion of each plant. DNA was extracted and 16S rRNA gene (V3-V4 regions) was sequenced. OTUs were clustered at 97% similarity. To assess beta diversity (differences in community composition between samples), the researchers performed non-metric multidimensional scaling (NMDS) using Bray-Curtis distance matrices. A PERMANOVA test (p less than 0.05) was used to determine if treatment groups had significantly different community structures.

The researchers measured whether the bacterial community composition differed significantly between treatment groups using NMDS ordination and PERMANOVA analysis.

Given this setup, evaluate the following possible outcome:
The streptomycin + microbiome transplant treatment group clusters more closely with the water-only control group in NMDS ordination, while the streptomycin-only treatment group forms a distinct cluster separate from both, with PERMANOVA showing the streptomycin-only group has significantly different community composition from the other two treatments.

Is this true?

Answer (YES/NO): YES